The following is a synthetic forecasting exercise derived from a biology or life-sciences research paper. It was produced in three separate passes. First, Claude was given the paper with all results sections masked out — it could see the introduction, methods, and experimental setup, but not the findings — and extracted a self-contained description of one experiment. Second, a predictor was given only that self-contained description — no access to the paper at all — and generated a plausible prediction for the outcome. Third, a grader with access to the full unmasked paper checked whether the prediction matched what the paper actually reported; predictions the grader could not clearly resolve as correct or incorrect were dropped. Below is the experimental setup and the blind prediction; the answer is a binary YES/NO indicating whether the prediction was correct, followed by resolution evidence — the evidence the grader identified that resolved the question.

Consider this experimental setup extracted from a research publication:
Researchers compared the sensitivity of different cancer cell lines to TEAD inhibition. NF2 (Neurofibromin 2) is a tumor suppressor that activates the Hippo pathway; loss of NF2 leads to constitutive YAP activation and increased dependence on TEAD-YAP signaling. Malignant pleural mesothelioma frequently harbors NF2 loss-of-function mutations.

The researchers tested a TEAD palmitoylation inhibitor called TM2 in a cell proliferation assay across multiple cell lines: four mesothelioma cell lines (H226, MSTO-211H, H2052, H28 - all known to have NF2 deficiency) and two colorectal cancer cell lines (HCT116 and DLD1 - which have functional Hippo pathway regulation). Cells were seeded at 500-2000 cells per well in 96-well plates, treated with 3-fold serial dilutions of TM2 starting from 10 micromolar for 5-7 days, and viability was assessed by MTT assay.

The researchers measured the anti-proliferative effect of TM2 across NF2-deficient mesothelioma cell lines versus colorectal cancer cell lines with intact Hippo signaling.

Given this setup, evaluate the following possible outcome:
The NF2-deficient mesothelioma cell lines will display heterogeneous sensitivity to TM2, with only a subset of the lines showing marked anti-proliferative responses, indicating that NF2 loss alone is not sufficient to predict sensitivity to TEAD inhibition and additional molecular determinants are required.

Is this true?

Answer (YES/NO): NO